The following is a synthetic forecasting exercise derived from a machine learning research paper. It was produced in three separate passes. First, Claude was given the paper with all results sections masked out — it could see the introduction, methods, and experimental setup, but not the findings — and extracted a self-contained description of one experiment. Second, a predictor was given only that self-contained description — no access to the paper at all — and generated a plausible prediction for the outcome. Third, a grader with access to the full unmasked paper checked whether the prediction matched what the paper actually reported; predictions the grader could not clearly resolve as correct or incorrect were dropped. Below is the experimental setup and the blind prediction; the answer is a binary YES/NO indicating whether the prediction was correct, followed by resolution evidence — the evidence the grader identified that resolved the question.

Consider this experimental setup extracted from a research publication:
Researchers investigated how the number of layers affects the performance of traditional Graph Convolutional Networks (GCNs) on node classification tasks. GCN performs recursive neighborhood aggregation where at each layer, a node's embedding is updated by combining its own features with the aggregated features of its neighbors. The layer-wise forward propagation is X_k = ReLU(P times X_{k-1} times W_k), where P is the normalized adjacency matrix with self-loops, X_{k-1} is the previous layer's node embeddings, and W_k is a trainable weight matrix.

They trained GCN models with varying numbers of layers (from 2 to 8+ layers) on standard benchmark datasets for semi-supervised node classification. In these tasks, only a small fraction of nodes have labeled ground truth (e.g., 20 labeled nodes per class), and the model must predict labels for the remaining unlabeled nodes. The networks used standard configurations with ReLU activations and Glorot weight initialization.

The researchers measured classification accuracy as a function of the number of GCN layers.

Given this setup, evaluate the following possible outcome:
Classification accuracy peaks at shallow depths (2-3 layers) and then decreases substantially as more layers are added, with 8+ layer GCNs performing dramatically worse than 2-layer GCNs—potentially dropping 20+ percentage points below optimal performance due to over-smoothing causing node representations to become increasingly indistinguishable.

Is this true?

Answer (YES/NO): YES